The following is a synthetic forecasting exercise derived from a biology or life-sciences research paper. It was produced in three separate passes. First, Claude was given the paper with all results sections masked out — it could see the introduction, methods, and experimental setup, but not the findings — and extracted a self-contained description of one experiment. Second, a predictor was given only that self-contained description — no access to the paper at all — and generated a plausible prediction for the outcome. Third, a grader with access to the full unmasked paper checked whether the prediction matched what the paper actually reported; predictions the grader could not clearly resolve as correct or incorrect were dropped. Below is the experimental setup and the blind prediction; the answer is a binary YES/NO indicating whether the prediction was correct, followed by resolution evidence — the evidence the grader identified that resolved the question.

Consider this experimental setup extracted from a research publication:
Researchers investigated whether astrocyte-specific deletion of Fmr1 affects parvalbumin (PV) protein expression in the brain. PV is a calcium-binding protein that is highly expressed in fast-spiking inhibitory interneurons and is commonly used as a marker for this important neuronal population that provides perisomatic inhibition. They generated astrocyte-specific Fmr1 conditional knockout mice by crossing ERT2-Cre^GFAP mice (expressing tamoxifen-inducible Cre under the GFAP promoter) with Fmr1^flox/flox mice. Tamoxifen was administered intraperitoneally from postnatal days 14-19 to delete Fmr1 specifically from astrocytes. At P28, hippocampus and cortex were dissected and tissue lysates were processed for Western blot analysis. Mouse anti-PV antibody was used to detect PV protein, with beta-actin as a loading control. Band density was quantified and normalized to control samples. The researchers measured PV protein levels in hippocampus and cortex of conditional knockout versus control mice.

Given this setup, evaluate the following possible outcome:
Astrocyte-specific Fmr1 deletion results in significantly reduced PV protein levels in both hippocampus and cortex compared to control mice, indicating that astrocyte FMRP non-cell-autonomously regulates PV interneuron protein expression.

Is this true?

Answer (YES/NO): NO